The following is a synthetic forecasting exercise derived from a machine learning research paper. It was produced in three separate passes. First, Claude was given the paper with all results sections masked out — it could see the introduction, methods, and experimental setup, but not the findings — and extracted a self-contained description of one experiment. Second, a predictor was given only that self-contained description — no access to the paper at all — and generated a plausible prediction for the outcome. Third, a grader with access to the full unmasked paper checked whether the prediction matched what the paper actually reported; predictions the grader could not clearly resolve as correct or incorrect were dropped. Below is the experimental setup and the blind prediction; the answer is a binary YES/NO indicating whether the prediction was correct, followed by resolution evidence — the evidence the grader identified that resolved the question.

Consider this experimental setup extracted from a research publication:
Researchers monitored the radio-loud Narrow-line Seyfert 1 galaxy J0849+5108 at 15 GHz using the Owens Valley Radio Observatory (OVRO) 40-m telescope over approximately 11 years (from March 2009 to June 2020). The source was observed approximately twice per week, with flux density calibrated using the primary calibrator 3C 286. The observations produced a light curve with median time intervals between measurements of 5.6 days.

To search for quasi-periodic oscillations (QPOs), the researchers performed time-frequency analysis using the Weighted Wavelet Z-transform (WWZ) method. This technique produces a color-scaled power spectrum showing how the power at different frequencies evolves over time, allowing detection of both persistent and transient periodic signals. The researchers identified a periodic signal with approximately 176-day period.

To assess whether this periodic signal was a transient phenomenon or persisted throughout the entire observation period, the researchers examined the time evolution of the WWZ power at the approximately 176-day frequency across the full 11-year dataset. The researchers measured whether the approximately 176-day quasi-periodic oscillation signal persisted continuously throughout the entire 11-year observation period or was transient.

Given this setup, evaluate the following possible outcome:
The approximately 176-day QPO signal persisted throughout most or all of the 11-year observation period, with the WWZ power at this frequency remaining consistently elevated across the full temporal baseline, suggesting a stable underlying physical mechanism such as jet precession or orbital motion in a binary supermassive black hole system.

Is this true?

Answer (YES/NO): NO